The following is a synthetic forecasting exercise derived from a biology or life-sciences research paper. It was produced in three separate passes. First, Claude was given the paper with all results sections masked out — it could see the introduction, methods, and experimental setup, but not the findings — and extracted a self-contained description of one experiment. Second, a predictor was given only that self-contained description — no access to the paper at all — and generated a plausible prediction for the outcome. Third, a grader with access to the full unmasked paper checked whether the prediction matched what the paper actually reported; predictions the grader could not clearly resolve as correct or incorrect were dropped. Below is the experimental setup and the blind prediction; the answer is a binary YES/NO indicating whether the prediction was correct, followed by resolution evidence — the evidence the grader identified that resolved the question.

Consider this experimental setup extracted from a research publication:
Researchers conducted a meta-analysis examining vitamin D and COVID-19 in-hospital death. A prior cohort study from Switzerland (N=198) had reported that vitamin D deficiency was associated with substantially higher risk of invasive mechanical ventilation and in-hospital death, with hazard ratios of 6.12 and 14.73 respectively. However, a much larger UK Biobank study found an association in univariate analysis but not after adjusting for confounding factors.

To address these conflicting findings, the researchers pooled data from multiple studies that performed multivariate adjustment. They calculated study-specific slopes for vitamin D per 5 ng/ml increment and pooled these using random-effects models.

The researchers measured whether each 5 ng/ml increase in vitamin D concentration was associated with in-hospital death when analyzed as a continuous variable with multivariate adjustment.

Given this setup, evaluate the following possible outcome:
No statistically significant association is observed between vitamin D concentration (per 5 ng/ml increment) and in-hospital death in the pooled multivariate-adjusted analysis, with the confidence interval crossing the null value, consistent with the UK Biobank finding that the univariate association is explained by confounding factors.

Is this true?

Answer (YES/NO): YES